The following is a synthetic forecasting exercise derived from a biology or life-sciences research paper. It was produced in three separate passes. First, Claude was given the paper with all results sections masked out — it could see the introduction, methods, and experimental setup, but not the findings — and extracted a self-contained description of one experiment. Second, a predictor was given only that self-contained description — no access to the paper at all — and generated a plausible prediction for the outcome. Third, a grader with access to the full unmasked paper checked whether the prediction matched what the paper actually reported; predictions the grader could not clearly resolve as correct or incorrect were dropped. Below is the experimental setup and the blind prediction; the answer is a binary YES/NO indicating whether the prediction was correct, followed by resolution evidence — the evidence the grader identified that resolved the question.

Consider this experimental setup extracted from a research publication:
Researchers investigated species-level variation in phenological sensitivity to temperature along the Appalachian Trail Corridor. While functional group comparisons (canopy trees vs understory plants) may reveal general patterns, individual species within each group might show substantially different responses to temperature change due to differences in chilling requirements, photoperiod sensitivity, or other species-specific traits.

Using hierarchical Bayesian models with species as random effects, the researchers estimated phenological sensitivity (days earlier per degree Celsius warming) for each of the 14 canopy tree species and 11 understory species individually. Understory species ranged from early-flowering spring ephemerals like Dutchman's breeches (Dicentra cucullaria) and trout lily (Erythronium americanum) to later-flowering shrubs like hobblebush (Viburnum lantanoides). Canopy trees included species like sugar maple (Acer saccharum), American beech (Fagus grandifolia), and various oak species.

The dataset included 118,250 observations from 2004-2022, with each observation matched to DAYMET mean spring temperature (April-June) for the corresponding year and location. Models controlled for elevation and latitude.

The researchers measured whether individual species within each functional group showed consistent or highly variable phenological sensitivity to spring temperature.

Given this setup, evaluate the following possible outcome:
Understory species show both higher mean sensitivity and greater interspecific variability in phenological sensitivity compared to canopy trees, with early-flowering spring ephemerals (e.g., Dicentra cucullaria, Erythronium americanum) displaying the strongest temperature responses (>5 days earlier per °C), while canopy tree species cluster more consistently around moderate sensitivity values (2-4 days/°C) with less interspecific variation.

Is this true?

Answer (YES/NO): YES